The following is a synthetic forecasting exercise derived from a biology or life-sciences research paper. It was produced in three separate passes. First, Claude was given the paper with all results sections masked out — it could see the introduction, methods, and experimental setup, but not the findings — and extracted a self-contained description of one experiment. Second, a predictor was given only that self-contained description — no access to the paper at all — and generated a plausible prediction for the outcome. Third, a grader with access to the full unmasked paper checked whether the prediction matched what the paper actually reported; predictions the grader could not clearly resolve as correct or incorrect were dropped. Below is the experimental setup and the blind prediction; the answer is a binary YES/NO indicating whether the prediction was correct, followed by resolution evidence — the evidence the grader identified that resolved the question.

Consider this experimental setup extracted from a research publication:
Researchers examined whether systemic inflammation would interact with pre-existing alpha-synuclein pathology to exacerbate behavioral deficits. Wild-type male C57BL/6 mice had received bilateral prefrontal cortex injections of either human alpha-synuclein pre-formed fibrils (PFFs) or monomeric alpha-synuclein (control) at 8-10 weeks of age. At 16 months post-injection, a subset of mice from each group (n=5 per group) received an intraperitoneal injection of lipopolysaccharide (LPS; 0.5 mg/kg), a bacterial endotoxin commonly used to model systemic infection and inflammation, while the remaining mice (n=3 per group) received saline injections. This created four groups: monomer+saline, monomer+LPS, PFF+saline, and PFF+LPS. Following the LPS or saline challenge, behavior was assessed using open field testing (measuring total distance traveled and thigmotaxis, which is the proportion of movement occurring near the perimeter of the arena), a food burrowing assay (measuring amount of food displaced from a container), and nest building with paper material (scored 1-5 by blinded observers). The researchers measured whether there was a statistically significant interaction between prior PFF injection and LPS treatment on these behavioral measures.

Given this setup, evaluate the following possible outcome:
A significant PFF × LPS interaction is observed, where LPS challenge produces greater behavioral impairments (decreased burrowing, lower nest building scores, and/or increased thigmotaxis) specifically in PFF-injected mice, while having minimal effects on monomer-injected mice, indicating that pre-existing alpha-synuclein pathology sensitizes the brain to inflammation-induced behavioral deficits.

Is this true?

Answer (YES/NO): NO